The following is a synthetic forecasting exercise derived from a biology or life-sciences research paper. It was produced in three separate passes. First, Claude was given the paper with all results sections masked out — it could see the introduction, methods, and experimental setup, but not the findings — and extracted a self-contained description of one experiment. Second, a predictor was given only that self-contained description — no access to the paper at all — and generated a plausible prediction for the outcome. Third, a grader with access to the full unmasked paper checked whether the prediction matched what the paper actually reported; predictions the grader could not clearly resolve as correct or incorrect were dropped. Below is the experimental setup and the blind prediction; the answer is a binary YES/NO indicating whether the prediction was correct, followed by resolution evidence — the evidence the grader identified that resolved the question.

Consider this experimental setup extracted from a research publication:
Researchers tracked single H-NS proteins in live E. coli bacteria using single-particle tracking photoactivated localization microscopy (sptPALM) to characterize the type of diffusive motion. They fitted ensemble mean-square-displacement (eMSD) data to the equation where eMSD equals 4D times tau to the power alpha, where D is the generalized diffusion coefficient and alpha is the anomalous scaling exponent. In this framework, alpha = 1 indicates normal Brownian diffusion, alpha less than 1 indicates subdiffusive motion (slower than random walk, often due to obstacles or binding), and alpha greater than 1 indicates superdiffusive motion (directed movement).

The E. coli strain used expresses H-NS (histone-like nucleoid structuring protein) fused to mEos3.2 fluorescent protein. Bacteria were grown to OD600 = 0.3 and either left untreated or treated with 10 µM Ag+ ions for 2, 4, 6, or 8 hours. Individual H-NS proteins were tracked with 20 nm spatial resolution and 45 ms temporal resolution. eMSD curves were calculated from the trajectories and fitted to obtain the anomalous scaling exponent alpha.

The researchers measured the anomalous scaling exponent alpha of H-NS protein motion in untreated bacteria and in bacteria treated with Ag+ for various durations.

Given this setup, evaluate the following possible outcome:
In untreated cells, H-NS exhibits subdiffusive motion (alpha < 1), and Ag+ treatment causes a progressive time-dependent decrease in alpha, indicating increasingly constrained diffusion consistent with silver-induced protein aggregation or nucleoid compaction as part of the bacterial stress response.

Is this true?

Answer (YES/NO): NO